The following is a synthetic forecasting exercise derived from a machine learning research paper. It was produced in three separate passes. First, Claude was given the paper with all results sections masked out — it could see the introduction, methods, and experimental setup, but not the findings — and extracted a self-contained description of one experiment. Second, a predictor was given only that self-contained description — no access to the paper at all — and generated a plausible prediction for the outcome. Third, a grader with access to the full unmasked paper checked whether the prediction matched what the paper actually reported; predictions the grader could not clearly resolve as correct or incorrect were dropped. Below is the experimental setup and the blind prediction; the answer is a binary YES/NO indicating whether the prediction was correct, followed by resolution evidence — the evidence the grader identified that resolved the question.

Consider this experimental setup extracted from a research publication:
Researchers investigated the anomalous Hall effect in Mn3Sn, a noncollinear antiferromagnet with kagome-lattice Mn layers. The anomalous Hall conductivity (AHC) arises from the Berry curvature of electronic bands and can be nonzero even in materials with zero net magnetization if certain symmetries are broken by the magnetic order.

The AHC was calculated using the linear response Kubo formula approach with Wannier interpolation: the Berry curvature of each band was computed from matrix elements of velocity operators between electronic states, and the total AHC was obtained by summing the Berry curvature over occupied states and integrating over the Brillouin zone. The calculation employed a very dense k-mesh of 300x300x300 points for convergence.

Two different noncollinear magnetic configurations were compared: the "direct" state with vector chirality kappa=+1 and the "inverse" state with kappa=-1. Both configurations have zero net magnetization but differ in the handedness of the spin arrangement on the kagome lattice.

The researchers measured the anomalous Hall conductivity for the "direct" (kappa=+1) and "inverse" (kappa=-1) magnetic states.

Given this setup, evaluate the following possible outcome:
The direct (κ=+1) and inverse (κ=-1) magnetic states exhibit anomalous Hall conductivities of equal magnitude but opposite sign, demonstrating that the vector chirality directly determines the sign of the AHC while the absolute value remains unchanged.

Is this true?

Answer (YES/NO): NO